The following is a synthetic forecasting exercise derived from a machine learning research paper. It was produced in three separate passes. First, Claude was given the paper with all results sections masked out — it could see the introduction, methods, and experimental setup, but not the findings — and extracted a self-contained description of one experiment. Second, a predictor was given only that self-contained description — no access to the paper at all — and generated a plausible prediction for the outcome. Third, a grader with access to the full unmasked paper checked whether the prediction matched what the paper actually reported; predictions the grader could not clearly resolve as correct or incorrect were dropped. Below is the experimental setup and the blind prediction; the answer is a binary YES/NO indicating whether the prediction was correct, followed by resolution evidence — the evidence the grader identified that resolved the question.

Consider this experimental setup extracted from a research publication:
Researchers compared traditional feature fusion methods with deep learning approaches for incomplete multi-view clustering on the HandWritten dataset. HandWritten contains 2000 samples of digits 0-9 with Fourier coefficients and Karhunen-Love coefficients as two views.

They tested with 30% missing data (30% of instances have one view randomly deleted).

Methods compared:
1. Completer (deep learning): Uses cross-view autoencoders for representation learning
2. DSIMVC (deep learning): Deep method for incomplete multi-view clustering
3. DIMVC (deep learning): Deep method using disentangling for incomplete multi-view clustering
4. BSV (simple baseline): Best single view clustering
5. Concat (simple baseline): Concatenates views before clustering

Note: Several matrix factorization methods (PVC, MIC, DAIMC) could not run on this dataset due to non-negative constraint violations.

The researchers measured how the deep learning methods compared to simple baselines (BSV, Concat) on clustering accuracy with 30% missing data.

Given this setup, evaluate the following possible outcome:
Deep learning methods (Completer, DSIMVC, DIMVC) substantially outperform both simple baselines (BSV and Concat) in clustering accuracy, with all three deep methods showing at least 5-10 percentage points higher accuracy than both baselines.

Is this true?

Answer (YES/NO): NO